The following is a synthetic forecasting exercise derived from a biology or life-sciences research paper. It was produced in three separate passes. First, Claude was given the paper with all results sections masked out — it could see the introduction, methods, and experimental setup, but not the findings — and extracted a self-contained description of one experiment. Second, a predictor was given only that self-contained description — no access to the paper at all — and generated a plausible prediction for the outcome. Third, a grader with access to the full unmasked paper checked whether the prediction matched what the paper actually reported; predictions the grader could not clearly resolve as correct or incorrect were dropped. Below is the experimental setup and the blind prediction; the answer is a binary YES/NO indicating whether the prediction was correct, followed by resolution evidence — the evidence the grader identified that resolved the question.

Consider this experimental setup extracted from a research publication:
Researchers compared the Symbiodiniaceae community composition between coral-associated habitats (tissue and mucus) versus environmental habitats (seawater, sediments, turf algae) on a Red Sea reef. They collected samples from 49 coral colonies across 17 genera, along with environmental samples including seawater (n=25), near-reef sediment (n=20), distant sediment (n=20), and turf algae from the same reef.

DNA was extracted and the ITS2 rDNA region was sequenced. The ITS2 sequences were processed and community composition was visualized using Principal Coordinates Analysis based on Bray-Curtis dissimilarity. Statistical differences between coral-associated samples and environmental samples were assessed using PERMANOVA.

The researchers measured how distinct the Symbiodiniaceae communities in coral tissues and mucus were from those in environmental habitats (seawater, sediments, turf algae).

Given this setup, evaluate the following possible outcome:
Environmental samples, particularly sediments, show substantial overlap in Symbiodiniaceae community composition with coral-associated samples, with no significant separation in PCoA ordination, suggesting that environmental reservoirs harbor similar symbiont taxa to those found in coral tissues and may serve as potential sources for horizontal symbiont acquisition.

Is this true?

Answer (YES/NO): NO